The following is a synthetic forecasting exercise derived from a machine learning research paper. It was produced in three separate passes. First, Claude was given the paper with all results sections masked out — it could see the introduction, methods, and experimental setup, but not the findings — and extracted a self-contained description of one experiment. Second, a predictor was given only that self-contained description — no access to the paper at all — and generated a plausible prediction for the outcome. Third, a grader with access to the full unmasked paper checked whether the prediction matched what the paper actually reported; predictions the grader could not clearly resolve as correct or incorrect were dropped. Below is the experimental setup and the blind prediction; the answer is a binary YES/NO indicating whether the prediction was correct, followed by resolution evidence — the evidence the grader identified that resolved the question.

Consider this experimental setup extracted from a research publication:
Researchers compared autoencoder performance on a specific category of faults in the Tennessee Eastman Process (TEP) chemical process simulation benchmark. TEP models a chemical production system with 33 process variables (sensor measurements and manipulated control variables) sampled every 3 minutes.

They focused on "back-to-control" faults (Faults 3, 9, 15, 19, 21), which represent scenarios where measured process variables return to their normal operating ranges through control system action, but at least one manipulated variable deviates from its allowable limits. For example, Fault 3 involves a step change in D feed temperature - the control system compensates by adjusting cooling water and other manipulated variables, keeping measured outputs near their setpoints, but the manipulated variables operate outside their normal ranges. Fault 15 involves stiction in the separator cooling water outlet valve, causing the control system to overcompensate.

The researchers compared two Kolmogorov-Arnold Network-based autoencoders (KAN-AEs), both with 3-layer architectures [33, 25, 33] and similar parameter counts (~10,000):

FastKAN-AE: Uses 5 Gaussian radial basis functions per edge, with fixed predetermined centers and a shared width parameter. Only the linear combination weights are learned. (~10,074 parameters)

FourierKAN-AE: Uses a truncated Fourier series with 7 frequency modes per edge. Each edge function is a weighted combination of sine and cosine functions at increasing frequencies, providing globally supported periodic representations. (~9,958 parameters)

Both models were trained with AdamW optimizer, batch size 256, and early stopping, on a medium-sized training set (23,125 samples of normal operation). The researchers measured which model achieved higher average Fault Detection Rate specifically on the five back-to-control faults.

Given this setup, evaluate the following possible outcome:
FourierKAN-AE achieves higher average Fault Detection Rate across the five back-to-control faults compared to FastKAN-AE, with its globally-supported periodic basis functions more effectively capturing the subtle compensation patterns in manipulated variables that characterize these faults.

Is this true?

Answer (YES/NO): NO